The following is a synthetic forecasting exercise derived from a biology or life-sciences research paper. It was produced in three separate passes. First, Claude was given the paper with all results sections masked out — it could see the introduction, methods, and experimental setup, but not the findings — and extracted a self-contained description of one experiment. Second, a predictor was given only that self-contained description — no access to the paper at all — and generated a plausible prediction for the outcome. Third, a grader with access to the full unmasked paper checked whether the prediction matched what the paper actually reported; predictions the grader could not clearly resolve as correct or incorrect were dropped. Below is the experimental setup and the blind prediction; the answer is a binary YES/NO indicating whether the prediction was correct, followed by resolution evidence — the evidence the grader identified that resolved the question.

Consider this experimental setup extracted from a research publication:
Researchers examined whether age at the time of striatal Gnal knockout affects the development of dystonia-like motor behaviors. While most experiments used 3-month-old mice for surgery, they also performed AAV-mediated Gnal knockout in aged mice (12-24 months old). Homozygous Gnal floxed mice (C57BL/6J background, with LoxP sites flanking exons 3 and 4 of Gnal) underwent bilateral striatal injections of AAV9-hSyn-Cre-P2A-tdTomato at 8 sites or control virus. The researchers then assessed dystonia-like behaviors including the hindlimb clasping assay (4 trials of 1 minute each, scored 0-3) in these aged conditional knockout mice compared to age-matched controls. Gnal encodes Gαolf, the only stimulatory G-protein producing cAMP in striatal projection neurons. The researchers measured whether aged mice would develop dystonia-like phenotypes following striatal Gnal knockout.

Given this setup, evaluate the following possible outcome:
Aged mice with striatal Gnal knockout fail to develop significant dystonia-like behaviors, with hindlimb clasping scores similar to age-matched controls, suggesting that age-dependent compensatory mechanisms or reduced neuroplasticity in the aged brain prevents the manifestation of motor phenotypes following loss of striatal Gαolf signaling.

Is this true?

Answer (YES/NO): NO